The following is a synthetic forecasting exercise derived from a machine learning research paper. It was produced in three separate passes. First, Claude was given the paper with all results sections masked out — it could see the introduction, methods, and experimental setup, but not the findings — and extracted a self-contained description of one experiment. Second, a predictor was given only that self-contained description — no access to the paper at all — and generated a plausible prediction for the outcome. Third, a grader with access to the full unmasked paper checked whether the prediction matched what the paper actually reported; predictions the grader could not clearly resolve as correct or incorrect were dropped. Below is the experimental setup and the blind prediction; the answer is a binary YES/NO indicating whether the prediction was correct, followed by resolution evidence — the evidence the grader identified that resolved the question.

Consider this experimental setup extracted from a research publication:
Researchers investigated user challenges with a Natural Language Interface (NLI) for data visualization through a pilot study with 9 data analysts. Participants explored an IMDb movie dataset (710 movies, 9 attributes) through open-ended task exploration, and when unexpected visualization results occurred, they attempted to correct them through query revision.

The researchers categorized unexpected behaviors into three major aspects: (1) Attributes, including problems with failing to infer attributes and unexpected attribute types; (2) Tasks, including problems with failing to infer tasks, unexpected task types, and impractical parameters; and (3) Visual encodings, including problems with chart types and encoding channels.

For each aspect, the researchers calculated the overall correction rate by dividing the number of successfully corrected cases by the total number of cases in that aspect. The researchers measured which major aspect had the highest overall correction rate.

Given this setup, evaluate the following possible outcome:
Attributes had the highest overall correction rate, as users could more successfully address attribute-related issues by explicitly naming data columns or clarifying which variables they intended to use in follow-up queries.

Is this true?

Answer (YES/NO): NO